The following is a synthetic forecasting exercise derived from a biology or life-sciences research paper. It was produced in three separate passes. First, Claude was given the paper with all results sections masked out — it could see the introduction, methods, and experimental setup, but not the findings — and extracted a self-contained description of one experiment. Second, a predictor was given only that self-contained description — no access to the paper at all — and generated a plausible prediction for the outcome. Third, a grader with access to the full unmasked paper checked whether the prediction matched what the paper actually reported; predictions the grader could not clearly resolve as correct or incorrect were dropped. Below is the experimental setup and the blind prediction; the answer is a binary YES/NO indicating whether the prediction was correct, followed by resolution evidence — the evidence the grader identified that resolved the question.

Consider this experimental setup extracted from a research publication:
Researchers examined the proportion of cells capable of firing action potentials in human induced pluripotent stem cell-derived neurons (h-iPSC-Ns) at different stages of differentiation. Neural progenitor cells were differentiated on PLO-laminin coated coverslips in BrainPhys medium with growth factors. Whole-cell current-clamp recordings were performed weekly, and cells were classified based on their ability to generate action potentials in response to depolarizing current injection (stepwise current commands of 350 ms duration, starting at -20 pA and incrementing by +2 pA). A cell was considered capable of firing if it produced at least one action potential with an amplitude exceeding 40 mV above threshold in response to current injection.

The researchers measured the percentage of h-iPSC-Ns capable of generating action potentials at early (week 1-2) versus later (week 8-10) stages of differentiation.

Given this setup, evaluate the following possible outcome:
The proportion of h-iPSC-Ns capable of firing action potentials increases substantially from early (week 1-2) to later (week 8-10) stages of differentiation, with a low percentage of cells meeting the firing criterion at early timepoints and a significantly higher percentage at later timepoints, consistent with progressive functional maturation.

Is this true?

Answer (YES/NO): YES